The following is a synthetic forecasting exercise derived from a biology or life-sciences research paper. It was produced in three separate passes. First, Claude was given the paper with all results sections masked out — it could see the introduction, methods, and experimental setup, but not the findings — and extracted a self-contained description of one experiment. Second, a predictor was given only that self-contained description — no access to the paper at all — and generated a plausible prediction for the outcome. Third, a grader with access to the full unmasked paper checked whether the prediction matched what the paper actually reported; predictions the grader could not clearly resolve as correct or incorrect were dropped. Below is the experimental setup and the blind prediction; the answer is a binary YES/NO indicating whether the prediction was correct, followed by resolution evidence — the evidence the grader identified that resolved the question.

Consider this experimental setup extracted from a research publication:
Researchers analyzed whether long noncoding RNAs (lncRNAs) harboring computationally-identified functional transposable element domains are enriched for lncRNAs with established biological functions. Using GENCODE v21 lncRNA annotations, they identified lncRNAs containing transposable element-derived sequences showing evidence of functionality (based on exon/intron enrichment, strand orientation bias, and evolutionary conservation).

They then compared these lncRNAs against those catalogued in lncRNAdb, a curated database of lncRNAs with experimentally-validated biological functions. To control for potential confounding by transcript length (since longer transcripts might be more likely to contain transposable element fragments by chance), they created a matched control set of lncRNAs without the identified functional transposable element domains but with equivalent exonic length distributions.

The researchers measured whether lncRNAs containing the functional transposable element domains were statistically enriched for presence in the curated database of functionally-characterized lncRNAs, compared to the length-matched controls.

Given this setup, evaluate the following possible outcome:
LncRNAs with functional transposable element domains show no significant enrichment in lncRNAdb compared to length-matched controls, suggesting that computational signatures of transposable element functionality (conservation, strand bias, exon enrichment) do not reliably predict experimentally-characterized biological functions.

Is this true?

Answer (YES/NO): NO